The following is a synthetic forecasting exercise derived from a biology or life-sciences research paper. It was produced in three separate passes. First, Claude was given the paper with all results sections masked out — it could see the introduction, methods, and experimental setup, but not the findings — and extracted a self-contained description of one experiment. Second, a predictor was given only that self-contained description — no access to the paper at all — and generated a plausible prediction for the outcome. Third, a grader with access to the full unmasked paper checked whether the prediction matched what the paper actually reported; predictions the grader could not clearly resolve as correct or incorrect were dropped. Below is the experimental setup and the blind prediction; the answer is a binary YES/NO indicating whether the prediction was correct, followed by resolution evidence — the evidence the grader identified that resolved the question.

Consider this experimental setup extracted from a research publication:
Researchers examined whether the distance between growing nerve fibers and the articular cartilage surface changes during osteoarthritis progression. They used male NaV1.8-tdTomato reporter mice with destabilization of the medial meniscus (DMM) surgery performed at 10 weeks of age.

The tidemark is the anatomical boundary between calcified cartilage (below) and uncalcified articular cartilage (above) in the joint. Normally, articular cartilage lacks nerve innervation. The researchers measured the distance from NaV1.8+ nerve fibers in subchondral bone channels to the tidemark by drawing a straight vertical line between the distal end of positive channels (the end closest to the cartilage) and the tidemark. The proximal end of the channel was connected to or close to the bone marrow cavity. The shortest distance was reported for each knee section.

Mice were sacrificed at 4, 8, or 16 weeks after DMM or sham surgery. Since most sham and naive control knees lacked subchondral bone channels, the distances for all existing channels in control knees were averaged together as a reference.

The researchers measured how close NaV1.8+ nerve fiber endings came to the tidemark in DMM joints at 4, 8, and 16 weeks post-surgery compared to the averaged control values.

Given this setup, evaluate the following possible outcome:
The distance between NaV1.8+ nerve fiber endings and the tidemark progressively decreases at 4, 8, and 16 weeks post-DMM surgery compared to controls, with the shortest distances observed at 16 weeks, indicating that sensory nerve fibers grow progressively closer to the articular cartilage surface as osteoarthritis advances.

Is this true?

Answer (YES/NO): NO